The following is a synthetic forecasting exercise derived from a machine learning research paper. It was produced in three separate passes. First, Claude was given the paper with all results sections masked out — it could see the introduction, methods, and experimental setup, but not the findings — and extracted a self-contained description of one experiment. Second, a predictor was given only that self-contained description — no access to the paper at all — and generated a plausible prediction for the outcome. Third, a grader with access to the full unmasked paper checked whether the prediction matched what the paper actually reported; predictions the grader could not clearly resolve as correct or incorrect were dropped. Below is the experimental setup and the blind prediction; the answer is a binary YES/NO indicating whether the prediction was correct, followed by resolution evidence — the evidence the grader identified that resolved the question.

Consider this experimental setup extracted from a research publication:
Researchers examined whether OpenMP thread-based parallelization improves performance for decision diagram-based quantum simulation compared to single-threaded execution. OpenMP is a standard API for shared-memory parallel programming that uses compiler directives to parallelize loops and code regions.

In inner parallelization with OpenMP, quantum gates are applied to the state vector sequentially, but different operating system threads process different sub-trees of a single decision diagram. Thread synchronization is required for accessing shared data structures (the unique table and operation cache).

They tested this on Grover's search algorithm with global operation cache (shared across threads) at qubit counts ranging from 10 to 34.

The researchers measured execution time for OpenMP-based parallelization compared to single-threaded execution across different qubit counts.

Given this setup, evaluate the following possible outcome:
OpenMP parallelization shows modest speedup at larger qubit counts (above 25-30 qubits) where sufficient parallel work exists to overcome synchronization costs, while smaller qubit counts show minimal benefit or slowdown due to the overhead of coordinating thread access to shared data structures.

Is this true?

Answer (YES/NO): NO